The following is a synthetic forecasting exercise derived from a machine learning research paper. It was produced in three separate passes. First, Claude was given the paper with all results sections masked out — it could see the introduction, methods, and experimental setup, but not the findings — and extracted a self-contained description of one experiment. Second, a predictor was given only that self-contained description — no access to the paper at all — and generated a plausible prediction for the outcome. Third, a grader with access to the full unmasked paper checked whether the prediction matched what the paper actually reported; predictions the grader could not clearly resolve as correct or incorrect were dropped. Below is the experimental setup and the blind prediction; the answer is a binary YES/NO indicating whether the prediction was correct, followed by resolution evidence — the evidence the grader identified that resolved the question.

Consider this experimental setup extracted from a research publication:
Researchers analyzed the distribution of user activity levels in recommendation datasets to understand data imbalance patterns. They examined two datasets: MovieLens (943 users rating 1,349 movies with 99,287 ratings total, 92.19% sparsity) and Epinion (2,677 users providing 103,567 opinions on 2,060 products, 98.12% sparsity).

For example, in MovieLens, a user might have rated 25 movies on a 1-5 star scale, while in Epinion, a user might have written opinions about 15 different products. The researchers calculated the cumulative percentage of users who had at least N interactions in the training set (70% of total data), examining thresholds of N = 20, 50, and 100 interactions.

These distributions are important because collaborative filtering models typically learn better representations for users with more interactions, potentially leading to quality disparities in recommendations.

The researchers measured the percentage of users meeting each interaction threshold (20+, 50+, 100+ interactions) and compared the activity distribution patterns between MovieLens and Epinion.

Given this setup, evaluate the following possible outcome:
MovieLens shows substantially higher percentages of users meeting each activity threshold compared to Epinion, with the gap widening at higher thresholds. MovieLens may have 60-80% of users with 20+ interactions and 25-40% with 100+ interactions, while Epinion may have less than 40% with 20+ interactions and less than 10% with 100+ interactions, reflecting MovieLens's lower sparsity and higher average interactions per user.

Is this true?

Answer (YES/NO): NO